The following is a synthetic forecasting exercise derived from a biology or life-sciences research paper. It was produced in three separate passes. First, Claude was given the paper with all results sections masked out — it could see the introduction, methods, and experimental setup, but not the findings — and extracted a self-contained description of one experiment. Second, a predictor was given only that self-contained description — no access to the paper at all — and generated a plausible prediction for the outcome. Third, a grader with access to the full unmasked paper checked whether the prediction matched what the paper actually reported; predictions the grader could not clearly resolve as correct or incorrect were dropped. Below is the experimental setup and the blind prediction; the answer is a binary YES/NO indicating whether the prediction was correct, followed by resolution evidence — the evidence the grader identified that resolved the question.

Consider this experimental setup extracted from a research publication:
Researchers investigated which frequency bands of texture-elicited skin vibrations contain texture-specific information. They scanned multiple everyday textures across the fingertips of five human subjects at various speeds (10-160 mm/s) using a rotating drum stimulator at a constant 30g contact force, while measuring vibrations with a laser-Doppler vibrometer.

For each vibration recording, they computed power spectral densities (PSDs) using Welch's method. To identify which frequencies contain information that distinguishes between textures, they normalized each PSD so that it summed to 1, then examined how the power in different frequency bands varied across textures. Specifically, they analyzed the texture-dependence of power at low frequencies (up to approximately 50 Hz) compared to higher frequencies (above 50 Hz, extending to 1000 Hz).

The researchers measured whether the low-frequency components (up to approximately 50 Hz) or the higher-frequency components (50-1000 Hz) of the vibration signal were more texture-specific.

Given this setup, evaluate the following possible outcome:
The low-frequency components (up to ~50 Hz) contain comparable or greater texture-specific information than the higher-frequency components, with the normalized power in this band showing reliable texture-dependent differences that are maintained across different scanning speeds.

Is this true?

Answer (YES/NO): NO